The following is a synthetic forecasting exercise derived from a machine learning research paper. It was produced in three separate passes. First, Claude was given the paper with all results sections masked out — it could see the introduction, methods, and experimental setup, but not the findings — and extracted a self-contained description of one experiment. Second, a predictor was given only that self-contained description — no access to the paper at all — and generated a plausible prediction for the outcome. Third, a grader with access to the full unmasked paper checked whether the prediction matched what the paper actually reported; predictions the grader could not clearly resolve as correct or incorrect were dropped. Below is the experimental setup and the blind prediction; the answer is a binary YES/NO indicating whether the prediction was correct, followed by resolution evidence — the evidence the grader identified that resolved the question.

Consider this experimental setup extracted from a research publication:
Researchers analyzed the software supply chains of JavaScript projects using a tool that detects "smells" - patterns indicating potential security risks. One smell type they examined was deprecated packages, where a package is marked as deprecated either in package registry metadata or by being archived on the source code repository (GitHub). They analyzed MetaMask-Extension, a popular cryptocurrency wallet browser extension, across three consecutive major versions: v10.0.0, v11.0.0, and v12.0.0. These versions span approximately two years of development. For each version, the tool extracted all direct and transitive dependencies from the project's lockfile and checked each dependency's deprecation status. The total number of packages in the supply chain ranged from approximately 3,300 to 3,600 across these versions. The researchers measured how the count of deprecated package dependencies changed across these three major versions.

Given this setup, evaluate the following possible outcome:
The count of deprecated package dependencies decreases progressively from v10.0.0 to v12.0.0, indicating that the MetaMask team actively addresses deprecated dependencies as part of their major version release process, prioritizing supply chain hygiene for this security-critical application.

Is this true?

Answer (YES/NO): YES